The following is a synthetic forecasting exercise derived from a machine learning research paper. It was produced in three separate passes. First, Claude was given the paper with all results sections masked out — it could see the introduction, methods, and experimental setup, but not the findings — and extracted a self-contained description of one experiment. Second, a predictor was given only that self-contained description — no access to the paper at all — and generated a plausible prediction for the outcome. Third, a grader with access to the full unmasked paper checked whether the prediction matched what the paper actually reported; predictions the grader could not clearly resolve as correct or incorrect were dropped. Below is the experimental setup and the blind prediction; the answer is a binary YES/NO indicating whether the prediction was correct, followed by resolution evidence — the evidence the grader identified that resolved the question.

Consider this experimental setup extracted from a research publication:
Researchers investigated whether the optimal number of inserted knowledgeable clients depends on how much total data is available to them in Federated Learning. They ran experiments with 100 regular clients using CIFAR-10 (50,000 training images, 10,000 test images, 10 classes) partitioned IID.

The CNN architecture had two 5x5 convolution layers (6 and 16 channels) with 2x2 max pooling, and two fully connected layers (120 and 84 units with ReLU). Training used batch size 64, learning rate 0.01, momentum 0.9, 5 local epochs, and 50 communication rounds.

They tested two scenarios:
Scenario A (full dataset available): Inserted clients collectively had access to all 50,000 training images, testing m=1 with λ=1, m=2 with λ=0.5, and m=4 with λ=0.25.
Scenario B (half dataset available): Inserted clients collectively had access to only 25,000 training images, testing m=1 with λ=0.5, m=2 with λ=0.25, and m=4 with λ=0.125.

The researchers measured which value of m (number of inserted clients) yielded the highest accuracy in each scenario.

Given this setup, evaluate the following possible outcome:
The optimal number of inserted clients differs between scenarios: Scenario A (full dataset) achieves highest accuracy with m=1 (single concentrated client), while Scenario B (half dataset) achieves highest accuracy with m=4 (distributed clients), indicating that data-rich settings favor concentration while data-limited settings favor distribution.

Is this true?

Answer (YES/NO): NO